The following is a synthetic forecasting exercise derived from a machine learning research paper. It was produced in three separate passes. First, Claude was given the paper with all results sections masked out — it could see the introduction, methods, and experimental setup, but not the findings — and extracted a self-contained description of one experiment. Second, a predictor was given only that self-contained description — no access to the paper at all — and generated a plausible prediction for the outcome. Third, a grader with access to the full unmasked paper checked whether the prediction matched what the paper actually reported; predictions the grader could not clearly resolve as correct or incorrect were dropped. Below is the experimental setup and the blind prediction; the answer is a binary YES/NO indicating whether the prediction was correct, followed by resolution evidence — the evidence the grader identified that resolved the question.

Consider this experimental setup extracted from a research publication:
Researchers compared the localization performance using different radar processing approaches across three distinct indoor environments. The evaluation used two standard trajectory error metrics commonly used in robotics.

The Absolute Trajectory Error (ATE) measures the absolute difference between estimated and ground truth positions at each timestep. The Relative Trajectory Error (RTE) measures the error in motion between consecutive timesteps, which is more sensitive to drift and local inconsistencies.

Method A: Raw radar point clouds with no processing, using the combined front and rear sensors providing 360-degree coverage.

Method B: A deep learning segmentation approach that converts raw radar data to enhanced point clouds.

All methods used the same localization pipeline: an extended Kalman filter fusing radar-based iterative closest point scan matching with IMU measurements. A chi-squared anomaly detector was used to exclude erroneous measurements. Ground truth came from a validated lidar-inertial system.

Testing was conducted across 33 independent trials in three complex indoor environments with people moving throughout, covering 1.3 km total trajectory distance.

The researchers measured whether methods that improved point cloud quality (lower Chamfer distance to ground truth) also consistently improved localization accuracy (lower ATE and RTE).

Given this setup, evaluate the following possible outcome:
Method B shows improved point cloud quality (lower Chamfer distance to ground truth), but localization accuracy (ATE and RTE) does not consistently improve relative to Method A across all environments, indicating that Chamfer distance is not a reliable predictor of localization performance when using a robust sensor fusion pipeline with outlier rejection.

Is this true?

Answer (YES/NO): NO